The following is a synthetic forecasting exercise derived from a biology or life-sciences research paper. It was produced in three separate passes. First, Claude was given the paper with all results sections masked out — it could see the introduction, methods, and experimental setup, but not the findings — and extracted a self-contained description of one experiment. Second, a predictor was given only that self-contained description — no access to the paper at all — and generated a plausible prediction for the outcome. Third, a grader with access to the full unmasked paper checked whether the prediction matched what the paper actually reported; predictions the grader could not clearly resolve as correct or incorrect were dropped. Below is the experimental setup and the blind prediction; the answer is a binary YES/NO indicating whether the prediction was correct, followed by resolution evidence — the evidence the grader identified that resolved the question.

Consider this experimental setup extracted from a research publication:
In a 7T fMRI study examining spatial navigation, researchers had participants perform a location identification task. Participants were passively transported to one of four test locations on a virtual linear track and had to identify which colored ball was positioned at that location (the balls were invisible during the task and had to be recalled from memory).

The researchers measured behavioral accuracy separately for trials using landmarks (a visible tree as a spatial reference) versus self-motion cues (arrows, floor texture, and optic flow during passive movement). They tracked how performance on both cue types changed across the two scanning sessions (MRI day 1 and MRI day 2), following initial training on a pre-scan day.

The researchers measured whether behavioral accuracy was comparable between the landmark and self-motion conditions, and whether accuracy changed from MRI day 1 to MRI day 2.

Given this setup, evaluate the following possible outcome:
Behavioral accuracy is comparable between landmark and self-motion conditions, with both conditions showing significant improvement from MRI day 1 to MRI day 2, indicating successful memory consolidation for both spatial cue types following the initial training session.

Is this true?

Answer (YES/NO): NO